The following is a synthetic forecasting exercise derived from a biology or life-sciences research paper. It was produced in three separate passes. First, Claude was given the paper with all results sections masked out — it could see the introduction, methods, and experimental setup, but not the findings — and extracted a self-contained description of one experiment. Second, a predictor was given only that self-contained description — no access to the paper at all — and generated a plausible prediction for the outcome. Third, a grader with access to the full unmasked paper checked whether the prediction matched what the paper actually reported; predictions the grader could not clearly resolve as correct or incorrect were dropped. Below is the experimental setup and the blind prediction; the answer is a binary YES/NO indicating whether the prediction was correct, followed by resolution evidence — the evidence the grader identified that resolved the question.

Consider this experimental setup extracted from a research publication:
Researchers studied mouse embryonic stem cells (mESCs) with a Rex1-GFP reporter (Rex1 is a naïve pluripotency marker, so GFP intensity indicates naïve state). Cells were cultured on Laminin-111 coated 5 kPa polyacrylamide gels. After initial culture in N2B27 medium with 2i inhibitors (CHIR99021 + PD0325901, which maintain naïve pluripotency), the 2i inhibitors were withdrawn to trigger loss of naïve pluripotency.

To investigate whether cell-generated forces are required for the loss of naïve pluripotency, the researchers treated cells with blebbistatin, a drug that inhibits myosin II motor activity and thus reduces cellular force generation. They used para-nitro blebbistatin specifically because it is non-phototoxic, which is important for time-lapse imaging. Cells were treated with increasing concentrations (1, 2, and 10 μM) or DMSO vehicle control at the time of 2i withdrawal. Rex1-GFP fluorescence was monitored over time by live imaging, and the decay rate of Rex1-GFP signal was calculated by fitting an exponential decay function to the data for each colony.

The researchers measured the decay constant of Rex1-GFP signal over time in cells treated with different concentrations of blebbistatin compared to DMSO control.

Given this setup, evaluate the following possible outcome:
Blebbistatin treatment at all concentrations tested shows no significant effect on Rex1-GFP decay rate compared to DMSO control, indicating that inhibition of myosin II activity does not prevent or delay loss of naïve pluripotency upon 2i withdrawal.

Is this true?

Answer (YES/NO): NO